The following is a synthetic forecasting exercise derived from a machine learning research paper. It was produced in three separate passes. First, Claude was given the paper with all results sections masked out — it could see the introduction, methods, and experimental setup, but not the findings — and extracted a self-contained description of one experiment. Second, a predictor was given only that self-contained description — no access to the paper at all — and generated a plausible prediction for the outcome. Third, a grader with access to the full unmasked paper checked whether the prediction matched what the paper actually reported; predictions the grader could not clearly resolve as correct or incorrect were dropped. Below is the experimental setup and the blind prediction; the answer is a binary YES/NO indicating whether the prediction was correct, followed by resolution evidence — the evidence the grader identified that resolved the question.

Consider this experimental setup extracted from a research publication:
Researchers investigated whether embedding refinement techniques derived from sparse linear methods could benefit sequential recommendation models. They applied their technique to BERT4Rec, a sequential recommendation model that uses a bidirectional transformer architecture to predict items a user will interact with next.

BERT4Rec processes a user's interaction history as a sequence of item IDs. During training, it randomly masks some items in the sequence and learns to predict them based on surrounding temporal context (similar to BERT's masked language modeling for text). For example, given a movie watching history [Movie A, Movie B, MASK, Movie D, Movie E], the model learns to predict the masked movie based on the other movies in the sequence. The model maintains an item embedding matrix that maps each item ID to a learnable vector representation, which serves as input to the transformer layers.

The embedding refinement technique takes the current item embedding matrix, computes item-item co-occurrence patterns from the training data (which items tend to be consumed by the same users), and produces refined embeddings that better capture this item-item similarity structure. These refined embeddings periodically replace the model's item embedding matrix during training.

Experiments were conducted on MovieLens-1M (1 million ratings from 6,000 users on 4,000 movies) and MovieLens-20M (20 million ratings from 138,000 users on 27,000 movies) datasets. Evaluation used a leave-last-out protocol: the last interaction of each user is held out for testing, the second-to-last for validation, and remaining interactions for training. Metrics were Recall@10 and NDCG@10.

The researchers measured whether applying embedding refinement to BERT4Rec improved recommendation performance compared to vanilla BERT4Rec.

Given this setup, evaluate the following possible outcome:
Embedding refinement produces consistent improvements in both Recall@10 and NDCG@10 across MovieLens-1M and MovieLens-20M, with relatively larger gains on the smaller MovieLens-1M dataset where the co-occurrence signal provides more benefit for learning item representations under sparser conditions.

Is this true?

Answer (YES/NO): YES